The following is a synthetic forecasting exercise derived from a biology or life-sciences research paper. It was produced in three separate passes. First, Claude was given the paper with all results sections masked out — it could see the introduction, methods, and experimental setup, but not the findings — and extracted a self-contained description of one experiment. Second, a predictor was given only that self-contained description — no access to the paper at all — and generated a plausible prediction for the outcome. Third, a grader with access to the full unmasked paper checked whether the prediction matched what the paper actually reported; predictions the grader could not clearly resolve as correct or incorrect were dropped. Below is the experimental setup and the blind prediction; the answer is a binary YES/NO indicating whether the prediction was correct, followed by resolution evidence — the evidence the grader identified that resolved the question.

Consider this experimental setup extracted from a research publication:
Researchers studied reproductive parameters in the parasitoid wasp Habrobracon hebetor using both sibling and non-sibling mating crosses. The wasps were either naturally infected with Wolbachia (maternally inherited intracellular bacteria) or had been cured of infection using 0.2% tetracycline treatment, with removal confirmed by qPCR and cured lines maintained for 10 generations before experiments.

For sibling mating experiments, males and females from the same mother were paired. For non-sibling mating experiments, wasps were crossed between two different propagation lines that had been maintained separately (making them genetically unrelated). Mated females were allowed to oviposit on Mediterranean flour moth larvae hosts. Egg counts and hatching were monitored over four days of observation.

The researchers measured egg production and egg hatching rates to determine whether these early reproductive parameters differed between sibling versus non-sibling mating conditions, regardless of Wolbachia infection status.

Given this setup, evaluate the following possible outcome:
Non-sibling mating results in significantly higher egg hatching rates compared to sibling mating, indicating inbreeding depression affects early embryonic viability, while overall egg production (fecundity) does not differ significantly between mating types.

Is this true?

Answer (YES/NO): NO